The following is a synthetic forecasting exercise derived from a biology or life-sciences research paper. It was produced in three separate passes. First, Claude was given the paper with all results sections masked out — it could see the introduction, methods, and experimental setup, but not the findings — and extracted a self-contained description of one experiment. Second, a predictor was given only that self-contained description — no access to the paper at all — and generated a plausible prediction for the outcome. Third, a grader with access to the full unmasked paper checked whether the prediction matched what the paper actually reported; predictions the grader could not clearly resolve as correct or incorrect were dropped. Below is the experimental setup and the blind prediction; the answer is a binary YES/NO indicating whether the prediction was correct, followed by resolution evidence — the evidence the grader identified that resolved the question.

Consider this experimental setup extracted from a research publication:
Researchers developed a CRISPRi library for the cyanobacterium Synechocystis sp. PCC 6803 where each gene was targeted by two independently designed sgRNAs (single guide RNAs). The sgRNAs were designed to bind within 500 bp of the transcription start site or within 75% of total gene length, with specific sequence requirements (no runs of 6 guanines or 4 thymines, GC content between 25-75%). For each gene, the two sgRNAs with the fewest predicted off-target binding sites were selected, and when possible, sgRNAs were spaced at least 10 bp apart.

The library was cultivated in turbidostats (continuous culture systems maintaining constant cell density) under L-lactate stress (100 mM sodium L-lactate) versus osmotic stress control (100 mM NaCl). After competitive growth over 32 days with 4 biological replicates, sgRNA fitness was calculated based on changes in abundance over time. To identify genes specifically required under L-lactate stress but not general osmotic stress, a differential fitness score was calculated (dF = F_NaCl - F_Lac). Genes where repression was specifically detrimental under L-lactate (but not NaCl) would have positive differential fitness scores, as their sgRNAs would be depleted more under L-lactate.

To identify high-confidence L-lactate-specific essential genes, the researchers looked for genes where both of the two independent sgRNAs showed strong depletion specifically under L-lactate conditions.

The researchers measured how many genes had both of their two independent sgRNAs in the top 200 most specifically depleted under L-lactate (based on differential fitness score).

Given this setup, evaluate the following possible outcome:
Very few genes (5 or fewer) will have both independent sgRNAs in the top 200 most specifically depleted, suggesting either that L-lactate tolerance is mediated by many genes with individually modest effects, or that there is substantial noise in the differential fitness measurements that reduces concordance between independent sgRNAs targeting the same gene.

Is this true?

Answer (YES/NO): NO